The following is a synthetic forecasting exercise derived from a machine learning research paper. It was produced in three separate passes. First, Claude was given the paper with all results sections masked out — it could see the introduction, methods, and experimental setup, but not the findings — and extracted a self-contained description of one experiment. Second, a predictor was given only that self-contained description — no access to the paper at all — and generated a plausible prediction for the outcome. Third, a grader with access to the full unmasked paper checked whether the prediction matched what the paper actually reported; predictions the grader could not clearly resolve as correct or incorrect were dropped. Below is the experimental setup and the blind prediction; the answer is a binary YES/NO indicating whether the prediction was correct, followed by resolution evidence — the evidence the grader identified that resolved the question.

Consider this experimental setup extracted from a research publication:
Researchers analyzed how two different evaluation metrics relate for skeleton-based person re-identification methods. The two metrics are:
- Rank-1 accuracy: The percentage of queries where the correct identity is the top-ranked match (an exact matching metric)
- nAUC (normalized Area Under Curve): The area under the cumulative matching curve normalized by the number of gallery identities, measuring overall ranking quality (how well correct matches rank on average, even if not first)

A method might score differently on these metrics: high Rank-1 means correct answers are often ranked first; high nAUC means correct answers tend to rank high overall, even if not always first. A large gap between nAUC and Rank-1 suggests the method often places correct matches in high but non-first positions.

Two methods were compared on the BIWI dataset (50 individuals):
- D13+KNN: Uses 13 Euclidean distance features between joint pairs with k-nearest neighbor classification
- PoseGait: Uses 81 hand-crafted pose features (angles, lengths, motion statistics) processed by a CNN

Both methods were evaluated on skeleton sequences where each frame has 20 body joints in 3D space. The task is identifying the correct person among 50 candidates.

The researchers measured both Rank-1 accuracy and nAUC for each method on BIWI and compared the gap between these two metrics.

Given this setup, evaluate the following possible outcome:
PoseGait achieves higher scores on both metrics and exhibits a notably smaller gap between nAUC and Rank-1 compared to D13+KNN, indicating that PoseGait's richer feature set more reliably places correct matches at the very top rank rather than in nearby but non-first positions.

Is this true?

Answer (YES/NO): NO